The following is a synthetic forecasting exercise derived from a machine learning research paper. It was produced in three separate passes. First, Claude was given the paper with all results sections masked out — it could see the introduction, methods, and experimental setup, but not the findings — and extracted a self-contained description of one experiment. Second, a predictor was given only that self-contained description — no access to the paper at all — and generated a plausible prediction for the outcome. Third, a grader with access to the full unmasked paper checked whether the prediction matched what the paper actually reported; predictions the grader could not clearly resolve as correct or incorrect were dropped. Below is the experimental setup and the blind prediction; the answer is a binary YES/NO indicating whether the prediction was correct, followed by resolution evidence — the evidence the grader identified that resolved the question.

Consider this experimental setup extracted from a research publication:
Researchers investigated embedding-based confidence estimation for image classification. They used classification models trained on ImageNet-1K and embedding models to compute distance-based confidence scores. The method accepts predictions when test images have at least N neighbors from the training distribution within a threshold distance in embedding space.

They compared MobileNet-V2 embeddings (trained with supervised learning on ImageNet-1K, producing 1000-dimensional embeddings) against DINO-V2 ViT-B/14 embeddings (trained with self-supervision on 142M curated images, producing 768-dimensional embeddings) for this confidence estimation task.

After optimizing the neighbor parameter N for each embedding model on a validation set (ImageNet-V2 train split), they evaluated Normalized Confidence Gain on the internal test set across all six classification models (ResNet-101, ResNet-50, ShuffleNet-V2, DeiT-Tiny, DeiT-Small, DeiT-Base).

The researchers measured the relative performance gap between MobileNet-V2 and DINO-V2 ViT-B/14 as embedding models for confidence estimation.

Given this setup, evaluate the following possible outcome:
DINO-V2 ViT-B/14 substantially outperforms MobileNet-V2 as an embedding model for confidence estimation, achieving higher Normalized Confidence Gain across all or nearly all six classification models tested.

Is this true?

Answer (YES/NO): YES